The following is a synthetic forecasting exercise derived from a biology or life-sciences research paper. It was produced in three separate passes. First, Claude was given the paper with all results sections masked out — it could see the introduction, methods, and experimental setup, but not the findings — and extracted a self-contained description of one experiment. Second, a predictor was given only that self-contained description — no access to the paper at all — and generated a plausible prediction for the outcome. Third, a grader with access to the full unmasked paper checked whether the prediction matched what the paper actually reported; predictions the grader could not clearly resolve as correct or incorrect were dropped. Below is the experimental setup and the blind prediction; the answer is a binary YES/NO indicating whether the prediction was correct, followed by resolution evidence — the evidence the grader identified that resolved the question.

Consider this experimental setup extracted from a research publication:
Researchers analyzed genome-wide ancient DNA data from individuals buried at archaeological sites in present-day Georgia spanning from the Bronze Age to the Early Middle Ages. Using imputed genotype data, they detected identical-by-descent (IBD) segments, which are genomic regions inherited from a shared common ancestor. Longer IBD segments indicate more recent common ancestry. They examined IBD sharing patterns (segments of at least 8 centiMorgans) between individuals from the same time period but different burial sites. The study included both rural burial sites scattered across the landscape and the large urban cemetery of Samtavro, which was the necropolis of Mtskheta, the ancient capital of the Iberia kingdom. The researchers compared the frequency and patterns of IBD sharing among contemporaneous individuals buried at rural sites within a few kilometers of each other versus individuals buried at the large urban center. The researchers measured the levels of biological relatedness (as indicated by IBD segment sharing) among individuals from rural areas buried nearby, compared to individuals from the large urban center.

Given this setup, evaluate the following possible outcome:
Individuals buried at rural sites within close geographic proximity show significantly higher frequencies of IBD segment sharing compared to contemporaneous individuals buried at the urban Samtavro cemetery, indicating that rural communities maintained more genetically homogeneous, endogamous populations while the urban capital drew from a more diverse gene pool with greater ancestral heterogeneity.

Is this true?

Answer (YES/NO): YES